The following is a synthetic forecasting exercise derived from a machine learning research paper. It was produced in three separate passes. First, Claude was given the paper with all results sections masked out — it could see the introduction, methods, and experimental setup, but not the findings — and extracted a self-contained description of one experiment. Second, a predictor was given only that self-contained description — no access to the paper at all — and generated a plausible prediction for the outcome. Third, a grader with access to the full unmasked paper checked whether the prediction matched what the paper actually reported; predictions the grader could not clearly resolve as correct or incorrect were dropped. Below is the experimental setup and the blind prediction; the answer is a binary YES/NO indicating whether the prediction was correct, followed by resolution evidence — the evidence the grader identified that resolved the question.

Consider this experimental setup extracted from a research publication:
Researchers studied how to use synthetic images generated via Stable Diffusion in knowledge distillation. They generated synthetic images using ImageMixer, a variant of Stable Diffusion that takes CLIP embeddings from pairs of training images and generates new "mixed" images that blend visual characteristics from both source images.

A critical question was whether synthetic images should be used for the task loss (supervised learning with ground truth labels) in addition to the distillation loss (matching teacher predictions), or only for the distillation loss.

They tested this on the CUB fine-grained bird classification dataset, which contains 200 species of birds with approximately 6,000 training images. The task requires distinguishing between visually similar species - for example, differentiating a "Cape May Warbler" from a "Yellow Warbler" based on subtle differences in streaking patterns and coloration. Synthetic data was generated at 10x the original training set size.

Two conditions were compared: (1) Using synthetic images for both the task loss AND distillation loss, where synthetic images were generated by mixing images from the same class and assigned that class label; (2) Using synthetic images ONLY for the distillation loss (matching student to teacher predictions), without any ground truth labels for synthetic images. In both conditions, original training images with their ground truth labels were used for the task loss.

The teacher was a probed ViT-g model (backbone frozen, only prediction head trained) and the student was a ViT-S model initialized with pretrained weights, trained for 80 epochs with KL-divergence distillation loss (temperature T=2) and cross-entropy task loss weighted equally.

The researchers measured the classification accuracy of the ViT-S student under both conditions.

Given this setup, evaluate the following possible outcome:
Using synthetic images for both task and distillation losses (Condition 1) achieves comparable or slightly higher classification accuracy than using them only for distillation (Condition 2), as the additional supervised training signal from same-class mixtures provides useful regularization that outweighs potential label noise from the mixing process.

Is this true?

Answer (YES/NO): YES